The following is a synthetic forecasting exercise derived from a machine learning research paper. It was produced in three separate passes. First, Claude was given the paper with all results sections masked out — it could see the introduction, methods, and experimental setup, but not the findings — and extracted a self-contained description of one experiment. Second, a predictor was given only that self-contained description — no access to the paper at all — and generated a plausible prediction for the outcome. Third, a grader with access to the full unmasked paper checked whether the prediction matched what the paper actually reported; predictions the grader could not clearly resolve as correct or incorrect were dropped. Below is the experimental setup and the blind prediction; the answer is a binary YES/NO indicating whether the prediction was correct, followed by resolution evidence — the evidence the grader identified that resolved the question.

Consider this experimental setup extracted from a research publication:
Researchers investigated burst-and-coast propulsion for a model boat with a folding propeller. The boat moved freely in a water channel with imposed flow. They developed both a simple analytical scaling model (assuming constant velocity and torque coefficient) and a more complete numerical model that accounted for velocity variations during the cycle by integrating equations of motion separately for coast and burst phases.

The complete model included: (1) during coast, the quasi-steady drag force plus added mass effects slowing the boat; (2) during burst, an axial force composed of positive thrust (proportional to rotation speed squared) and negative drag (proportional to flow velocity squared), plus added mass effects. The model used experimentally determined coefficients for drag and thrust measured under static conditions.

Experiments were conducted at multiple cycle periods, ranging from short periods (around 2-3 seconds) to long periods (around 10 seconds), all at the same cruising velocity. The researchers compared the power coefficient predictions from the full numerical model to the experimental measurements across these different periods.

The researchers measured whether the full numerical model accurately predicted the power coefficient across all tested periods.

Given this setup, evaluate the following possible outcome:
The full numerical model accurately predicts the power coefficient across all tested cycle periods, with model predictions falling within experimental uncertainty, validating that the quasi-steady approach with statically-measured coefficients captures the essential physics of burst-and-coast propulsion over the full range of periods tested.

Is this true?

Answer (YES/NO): NO